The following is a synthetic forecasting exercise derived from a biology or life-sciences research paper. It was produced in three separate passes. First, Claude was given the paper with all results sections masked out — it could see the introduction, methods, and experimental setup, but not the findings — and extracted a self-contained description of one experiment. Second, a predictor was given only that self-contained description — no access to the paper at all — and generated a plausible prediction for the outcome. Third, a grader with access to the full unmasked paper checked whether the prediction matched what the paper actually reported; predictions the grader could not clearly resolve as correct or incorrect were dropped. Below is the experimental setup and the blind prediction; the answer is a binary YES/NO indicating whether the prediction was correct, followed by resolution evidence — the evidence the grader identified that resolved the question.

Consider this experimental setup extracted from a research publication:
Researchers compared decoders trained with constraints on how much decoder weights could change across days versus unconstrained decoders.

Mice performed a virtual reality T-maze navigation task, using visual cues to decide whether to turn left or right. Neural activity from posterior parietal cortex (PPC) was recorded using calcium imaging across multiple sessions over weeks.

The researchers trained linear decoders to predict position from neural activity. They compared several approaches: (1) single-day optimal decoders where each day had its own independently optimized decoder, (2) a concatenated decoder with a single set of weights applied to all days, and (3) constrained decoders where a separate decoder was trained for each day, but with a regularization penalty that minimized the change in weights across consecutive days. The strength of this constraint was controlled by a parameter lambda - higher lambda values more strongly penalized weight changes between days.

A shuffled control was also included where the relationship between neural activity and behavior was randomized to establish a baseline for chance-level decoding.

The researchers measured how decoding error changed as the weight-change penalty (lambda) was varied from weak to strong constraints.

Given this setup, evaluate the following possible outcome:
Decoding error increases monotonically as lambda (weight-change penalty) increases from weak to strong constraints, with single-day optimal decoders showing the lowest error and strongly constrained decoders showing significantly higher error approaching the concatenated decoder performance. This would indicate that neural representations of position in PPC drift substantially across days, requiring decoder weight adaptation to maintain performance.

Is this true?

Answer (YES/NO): YES